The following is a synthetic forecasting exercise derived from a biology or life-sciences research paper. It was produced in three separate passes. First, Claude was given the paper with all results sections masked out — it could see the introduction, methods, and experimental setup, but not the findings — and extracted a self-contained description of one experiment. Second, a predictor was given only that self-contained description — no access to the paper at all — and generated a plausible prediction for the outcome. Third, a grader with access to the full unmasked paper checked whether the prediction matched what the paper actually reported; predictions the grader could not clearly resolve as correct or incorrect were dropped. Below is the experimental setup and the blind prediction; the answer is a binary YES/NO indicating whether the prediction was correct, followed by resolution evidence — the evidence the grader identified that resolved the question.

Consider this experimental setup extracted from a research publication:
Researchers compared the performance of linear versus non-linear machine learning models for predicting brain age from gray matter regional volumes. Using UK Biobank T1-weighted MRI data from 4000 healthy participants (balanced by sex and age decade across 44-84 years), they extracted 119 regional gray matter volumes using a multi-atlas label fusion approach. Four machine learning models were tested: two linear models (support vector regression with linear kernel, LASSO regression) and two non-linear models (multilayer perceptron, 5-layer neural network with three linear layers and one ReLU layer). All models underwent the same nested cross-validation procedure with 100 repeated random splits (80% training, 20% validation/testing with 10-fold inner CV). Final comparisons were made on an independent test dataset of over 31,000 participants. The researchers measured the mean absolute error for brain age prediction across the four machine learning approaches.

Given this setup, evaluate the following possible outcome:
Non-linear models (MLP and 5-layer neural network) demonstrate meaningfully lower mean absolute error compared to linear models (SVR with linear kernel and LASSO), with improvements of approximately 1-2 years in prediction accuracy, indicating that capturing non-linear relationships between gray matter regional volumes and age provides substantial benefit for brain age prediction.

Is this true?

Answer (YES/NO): NO